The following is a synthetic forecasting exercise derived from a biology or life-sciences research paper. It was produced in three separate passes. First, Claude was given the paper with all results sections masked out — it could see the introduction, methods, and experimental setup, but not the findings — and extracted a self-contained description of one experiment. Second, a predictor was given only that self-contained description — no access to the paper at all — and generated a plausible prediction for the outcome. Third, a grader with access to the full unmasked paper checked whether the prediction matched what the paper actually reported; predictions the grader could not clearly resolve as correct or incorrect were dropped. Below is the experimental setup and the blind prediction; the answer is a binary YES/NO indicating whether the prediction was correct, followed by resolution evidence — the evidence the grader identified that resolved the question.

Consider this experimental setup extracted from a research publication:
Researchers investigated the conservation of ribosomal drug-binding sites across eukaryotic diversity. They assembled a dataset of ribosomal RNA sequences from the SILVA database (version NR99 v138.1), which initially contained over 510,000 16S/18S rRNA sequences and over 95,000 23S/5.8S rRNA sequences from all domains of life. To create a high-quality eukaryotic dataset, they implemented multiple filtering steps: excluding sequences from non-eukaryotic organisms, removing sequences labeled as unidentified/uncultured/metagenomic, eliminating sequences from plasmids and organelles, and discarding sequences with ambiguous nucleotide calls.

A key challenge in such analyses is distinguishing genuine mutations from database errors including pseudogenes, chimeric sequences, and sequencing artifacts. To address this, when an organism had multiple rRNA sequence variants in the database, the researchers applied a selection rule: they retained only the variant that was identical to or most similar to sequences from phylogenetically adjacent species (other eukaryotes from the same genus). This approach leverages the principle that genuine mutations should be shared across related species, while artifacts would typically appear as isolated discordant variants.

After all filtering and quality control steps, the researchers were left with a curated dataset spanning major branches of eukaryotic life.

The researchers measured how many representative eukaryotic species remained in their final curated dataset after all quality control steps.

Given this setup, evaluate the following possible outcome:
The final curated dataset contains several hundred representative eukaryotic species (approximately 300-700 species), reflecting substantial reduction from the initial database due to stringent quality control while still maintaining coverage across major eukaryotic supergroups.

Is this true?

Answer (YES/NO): NO